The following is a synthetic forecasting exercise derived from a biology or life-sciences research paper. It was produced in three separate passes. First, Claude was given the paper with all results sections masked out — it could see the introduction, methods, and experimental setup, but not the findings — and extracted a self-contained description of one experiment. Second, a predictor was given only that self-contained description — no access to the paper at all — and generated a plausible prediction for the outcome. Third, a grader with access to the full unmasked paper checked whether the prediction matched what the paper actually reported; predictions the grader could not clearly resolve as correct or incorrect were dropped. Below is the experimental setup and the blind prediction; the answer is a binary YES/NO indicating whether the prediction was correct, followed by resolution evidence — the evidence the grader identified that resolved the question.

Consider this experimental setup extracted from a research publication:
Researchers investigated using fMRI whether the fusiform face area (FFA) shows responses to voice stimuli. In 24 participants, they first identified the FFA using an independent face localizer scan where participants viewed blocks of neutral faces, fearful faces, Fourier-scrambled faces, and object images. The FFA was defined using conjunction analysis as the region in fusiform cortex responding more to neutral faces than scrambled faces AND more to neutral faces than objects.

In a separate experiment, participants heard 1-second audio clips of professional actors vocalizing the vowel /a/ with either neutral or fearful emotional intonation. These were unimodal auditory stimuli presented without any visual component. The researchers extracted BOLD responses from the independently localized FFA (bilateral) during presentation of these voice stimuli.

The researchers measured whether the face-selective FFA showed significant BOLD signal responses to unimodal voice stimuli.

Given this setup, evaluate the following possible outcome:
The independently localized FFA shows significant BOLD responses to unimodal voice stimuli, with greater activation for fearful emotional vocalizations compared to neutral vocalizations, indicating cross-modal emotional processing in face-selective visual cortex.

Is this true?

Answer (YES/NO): NO